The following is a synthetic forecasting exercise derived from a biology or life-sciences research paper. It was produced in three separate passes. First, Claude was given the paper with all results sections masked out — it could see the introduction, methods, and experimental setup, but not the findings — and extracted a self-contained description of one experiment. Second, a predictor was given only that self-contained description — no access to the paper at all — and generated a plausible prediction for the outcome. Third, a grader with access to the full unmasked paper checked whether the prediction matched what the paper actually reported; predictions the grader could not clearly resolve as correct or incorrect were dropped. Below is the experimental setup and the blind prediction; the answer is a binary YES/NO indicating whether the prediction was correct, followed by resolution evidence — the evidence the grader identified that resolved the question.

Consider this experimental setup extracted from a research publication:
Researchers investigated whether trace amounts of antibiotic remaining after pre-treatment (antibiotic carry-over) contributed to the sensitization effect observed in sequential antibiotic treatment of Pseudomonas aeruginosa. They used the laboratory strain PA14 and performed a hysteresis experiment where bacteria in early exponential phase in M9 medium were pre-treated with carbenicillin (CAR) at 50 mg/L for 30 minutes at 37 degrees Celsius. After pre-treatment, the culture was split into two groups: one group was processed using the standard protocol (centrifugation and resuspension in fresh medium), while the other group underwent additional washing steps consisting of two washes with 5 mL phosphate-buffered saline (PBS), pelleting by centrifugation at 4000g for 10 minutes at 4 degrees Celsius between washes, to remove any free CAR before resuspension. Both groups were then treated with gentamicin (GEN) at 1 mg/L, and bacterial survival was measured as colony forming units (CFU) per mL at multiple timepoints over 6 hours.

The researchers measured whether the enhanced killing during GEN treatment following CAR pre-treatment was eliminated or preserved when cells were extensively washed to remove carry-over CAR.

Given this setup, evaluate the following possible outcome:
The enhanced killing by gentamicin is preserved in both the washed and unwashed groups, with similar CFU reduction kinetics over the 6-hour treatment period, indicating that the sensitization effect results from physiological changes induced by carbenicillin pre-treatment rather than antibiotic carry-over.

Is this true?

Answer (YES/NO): YES